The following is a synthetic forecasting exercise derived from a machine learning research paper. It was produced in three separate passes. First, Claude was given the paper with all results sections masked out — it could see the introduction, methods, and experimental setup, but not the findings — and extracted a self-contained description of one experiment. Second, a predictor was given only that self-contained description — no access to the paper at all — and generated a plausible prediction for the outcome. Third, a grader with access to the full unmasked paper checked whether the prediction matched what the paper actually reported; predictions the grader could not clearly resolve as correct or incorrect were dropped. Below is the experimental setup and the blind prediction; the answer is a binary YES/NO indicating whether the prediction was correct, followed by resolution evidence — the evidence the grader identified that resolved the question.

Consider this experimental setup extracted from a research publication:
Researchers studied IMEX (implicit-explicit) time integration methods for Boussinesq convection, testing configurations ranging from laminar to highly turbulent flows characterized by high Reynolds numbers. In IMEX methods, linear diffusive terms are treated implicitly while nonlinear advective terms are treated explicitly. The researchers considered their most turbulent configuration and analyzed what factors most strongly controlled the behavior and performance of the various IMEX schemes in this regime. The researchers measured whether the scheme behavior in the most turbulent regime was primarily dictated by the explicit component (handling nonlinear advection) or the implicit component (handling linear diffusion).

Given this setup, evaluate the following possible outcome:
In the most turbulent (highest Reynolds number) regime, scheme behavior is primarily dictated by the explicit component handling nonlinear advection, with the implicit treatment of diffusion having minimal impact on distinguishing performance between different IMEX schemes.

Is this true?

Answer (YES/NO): YES